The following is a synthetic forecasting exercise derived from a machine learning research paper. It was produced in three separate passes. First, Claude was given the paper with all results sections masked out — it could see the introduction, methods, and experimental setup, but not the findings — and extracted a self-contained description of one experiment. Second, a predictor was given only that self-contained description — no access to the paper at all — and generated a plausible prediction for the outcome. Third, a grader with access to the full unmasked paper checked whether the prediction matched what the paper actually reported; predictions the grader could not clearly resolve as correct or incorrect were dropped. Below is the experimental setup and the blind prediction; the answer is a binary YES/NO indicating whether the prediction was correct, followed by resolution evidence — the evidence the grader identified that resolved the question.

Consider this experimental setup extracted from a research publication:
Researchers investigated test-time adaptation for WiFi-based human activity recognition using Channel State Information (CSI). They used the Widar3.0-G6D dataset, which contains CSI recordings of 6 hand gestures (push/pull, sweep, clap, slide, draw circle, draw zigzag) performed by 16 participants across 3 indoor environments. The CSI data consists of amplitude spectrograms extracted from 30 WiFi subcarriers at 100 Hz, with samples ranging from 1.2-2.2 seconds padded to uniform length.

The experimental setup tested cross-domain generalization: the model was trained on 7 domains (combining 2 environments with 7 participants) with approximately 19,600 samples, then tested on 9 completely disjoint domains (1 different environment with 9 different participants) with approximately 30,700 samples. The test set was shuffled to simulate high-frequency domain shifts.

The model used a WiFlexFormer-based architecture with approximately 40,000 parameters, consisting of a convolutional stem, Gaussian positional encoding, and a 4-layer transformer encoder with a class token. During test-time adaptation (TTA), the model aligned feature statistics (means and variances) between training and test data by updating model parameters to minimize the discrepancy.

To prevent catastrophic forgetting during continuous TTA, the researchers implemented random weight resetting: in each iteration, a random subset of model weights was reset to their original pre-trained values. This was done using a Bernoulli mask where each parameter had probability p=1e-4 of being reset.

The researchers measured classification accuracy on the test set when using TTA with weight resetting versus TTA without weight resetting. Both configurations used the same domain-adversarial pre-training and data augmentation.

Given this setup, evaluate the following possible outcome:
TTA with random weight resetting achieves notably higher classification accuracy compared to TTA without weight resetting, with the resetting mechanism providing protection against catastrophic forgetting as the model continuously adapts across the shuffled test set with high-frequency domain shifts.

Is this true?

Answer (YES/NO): YES